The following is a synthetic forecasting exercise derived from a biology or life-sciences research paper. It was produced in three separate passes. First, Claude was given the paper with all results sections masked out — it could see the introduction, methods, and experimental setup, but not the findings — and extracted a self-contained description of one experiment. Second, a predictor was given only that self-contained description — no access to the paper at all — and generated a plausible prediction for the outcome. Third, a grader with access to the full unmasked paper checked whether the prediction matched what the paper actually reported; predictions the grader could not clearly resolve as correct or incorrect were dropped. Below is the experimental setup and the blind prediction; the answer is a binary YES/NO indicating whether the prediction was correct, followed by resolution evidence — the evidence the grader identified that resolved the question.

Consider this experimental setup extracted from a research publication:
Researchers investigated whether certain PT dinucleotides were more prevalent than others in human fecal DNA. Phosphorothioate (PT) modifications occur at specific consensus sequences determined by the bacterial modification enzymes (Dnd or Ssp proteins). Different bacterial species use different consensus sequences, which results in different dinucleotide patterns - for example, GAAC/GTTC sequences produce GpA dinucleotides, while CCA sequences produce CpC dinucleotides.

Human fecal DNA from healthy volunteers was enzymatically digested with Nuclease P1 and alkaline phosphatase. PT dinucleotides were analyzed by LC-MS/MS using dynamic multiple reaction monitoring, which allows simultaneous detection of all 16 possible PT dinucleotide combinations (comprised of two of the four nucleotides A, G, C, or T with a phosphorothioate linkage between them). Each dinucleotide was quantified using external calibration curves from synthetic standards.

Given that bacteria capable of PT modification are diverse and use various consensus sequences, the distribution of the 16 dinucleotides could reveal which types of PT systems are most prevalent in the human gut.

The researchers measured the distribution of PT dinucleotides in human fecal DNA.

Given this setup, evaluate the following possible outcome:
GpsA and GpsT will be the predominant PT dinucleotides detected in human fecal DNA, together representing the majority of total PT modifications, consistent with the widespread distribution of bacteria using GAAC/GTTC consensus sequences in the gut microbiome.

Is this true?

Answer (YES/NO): NO